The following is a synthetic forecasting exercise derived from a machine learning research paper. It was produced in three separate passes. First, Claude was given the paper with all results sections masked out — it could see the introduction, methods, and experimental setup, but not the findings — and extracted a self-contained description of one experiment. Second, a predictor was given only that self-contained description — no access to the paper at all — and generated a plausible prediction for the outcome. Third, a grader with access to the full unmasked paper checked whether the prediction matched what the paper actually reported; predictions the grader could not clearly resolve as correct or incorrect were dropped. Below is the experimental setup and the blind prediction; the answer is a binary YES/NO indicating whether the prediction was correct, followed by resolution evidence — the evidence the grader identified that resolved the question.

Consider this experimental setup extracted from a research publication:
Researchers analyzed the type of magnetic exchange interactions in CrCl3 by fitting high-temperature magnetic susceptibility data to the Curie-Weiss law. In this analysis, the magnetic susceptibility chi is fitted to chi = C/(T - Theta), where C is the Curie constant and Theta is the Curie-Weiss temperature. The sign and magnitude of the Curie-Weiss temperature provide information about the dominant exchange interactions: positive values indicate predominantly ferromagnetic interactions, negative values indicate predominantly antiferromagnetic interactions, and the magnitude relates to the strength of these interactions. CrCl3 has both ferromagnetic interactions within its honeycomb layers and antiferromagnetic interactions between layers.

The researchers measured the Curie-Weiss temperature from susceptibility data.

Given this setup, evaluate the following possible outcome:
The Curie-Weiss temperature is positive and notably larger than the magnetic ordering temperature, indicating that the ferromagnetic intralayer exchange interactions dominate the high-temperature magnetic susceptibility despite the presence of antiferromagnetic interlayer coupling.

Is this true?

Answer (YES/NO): YES